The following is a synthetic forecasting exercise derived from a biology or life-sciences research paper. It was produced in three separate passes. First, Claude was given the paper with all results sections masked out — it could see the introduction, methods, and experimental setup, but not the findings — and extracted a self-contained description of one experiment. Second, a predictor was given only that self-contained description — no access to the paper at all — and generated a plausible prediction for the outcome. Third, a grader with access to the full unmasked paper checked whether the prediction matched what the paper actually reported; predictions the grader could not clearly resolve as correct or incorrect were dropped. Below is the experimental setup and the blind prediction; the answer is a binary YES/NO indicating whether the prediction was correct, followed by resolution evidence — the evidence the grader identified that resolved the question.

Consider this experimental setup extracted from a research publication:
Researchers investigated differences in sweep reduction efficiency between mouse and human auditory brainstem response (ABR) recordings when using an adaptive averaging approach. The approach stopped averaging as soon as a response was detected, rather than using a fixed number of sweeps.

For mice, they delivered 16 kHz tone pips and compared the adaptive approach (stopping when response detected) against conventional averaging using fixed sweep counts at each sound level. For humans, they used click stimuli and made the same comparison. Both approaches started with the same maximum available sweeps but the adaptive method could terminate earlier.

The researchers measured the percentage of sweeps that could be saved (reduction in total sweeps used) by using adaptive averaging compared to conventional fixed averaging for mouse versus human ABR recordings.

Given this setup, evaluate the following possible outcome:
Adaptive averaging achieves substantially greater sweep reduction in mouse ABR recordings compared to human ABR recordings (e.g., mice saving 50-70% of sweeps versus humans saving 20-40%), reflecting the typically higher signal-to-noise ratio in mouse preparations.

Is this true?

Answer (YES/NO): YES